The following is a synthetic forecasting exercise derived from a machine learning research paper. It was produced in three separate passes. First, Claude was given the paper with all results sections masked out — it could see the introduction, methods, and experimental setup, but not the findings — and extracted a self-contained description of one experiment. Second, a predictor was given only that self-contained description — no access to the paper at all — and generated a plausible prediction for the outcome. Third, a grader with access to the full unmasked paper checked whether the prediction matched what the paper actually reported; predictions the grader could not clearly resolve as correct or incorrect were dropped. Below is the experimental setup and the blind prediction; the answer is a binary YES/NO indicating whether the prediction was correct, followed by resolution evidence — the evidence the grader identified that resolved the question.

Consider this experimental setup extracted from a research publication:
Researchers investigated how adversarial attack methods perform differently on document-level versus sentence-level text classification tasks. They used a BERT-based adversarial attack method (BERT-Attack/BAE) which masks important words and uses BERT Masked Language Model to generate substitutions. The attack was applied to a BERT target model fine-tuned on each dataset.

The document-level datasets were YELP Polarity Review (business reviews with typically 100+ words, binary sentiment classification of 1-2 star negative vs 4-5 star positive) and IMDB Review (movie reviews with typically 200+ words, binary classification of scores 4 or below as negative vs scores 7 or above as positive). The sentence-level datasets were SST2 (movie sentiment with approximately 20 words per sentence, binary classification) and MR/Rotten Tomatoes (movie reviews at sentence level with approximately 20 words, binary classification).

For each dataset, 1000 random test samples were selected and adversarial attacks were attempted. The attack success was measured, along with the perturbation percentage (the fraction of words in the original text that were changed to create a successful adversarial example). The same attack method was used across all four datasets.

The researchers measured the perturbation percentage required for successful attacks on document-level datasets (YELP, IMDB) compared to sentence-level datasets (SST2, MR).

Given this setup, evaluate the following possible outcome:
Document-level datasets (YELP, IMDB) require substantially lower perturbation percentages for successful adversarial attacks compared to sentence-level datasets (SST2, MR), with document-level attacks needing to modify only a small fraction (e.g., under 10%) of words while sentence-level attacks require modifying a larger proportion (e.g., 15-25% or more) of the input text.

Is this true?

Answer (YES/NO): NO